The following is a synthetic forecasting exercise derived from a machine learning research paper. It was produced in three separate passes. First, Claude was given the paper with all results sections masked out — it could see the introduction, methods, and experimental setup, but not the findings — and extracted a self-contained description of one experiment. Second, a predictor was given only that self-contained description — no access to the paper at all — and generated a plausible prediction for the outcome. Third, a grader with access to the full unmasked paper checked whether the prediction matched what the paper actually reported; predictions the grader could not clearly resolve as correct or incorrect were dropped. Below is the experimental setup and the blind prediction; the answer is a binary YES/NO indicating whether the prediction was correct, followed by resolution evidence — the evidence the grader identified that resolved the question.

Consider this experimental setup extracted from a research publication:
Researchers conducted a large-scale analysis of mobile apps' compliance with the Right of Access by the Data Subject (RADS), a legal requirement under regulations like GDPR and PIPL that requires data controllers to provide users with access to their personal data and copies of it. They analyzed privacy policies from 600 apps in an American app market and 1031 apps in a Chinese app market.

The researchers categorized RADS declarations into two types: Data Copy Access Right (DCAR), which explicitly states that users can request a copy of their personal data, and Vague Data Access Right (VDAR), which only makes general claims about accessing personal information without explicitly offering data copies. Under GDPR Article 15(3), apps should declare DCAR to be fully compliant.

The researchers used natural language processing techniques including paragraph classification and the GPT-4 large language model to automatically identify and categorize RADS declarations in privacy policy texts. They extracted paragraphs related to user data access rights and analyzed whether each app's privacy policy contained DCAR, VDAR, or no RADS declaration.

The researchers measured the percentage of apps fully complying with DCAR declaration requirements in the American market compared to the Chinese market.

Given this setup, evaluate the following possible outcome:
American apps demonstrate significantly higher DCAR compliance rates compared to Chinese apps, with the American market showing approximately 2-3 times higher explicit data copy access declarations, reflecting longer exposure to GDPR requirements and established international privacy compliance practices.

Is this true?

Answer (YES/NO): NO